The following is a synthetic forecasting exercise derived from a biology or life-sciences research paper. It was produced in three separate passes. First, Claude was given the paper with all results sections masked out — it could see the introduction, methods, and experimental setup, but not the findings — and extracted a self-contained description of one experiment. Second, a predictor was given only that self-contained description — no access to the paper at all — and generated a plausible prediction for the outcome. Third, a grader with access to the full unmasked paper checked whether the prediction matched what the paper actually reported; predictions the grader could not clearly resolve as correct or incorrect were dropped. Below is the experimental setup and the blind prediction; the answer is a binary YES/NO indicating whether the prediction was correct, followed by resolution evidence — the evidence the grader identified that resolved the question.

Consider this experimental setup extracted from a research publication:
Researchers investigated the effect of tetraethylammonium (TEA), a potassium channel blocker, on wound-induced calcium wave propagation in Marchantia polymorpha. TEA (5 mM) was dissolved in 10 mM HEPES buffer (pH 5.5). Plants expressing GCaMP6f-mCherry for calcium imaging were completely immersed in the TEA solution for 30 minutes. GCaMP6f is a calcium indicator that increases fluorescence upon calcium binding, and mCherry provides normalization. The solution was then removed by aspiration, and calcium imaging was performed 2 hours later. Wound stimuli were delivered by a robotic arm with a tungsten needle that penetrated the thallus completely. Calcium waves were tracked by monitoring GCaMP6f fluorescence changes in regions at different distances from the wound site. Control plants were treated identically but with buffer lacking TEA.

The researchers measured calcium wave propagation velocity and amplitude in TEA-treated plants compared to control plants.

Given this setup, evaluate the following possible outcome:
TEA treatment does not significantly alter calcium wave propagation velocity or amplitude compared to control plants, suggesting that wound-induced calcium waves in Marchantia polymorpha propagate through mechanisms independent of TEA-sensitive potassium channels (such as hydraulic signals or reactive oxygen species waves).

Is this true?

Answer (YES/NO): NO